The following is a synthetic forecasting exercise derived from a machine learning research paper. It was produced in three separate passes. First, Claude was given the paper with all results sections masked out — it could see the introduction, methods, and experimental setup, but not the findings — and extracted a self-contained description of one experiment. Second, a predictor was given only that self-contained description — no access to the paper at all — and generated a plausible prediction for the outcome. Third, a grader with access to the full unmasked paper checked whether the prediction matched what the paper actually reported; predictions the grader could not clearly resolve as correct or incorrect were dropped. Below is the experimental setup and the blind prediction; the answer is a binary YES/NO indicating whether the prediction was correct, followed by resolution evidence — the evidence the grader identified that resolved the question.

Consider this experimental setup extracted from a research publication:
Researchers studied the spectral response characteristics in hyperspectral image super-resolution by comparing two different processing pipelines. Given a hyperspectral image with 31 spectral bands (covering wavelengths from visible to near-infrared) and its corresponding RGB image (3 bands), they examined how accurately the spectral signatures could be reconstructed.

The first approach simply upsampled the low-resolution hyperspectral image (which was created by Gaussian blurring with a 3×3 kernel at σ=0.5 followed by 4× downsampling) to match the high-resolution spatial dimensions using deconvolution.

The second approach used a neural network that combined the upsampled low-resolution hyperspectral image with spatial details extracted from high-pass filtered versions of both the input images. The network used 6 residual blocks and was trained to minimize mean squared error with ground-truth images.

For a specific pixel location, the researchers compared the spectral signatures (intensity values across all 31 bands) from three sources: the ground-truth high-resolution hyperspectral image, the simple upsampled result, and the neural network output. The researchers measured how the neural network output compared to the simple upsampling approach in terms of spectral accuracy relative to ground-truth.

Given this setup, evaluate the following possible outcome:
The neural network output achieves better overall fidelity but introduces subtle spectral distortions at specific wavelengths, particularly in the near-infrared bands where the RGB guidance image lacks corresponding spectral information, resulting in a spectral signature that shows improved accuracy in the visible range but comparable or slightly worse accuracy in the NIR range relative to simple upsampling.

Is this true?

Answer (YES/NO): NO